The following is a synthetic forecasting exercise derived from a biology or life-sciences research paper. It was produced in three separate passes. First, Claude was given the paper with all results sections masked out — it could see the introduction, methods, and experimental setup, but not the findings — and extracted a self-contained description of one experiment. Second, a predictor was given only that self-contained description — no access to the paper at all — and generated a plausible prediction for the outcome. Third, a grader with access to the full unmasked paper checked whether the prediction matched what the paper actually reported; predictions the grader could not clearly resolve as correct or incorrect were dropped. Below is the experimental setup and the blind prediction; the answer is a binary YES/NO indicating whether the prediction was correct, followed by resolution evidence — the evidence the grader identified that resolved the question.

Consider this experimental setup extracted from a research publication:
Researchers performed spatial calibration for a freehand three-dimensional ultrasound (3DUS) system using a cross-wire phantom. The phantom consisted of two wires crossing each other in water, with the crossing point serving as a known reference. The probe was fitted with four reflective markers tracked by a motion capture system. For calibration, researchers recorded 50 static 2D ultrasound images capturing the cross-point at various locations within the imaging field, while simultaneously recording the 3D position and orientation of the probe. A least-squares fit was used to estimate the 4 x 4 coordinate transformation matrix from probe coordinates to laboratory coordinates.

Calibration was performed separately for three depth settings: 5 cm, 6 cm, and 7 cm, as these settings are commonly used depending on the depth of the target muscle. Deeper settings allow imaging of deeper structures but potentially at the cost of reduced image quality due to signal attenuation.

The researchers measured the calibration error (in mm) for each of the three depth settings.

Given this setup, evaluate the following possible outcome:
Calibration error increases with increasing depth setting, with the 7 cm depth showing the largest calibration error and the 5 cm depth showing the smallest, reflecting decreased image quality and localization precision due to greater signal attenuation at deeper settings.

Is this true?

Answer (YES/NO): YES